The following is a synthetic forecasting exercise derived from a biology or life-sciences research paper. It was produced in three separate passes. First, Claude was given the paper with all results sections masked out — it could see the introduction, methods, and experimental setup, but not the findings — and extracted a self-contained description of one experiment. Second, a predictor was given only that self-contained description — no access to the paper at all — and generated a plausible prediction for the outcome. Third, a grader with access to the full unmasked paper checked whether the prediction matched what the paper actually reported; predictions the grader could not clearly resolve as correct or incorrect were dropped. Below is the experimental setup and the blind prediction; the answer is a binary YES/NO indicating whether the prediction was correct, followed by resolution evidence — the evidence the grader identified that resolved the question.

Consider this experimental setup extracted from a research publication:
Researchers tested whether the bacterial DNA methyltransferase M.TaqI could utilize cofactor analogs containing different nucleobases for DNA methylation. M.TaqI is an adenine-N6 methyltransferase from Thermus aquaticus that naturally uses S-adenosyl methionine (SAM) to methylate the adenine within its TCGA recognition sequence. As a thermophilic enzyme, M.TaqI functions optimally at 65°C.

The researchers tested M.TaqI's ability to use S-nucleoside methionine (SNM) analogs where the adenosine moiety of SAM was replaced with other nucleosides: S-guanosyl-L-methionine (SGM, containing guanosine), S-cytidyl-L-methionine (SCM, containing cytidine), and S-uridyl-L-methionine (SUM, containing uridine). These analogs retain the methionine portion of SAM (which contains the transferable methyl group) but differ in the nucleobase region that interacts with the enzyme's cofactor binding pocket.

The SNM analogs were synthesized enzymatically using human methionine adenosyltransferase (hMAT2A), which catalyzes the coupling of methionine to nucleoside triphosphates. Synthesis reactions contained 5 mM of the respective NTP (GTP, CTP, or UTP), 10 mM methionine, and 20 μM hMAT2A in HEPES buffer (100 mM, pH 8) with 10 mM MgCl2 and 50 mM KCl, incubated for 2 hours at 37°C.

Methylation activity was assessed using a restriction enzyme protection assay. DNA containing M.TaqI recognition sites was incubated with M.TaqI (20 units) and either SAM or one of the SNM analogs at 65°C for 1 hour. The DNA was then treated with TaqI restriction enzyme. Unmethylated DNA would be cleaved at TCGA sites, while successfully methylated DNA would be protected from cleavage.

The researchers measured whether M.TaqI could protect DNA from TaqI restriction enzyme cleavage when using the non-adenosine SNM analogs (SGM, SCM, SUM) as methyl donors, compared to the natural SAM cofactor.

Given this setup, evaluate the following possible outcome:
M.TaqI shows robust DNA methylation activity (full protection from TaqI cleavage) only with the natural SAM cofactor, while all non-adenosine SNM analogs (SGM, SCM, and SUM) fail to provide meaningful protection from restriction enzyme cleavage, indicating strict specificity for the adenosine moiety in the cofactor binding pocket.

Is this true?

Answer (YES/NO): NO